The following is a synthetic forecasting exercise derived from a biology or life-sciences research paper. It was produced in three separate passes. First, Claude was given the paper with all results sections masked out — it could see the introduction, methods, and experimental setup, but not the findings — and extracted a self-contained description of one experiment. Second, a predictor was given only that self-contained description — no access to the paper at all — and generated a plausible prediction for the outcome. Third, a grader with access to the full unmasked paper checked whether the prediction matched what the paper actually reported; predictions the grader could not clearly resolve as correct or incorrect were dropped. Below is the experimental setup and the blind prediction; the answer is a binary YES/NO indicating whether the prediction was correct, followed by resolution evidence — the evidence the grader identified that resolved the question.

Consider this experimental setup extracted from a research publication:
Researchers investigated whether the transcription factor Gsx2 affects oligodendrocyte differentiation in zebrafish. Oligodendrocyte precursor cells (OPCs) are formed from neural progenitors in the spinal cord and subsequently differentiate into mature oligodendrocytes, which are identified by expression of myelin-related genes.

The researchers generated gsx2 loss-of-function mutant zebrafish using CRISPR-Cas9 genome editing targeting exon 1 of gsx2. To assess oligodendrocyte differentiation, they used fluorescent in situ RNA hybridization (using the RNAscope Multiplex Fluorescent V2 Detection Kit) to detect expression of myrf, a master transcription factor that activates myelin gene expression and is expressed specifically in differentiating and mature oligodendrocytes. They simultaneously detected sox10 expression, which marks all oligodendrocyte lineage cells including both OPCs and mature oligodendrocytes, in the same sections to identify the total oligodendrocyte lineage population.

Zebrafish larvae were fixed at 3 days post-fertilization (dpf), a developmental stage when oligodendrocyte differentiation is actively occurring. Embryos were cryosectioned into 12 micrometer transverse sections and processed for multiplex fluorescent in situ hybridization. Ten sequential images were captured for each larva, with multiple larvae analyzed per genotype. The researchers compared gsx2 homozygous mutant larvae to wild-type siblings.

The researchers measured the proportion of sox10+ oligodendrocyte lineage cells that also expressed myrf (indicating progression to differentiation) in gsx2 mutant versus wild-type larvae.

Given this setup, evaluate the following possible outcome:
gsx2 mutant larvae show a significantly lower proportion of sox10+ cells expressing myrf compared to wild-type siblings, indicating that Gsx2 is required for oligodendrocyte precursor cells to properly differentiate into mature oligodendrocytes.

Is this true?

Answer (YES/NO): NO